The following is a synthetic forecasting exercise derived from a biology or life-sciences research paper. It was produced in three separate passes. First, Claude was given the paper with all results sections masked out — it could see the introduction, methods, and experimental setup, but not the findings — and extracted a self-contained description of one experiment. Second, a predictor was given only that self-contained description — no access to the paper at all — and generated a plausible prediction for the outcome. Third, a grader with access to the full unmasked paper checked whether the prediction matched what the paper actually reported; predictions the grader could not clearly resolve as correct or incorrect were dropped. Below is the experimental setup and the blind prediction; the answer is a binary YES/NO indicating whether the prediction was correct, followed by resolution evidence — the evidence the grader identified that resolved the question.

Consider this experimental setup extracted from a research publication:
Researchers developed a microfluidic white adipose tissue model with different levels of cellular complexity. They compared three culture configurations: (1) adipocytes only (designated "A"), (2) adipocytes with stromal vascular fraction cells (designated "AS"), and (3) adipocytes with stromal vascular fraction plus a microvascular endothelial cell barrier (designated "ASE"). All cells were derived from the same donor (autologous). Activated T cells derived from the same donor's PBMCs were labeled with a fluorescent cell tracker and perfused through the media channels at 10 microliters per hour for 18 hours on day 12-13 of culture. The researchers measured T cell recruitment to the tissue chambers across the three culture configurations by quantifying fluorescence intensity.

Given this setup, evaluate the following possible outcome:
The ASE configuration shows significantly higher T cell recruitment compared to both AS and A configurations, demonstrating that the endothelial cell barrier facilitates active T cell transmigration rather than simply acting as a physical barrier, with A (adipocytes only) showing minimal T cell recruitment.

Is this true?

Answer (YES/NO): NO